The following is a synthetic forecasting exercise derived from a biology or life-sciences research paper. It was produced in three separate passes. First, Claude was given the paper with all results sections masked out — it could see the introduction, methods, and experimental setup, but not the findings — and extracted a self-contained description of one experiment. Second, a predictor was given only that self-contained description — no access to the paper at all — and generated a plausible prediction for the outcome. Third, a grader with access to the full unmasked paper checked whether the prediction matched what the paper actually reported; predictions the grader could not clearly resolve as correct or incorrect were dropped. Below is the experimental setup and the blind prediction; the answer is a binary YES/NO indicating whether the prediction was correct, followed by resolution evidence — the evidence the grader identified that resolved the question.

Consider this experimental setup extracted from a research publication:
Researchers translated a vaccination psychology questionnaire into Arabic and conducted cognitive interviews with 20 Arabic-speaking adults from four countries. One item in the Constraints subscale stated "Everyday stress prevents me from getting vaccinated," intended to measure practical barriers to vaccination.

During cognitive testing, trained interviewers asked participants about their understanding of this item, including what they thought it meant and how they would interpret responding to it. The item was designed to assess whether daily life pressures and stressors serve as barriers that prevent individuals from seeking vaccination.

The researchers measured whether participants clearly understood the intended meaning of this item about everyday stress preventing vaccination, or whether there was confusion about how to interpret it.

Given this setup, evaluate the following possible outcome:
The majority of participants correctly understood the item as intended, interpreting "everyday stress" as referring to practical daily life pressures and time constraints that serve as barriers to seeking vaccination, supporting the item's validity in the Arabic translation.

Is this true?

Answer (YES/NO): NO